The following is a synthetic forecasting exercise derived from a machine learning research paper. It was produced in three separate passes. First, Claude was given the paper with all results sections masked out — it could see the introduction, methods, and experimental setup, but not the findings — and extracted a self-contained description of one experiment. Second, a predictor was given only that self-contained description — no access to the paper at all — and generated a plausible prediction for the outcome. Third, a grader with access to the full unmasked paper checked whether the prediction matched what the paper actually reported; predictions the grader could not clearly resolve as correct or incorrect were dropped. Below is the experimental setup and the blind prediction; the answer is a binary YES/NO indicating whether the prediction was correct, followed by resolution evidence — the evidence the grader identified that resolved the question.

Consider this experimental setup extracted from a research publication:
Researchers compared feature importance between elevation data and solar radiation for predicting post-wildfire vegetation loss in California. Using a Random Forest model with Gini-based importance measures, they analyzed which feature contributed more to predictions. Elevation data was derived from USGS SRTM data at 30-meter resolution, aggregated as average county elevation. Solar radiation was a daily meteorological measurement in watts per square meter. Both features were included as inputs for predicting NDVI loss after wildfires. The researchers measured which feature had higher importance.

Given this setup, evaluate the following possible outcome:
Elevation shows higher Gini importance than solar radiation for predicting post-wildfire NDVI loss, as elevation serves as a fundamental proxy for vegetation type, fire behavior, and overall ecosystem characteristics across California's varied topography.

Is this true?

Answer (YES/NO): YES